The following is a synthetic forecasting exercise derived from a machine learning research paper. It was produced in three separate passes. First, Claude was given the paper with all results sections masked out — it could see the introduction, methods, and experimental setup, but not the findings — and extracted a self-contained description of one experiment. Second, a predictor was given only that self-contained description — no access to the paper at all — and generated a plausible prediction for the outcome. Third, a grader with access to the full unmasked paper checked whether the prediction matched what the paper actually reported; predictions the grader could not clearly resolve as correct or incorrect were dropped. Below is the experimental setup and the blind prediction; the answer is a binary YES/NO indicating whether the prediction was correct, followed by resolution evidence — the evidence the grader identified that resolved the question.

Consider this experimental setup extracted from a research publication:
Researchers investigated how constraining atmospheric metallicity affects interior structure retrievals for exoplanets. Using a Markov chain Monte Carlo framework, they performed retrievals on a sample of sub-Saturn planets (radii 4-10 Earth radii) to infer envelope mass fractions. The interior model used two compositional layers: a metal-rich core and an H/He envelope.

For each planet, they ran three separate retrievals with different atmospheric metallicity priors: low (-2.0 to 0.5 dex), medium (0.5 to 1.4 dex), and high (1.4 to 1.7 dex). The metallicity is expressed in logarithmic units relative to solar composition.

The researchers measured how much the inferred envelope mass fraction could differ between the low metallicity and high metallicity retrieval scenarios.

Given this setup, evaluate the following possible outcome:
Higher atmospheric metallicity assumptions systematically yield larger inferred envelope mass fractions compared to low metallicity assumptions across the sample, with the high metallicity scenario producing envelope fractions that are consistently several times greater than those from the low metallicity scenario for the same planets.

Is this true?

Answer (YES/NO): NO